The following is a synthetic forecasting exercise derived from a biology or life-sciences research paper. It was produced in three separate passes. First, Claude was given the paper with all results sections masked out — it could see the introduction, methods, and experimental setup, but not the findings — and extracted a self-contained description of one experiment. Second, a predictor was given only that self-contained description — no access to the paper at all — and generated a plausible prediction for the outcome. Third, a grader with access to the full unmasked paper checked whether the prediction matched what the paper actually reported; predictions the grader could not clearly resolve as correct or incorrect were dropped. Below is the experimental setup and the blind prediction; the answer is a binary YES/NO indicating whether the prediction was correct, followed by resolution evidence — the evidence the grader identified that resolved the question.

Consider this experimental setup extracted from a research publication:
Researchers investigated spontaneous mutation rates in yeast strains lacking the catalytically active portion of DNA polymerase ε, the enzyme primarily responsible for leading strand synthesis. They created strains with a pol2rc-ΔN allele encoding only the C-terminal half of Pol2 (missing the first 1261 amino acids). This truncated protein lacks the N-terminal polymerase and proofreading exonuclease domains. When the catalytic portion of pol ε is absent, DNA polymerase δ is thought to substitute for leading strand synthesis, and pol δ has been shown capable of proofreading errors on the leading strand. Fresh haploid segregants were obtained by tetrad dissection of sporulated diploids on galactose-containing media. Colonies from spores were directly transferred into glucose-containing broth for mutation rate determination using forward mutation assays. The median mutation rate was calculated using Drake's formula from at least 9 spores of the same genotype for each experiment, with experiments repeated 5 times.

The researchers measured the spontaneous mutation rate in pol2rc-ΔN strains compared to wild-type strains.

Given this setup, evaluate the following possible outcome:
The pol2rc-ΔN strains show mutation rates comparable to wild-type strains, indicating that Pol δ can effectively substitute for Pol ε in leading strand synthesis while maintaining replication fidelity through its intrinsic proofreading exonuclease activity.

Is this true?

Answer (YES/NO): NO